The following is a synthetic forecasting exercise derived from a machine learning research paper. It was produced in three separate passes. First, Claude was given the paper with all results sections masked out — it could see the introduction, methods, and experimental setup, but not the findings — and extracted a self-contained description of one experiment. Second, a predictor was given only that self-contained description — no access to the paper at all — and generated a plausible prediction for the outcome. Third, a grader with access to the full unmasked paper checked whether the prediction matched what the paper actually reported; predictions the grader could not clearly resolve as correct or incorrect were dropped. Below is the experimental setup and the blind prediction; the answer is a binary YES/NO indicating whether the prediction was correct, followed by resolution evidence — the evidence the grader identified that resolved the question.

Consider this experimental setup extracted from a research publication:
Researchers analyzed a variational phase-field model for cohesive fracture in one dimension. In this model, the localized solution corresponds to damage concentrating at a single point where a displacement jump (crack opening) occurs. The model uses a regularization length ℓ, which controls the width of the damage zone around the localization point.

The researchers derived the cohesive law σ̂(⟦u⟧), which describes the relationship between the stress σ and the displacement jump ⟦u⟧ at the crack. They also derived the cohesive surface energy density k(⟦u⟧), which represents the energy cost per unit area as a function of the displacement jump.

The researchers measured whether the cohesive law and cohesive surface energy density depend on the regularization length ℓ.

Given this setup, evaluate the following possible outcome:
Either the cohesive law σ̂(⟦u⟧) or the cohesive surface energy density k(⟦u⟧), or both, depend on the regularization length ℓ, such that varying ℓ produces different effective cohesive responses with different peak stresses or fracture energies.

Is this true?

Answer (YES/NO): NO